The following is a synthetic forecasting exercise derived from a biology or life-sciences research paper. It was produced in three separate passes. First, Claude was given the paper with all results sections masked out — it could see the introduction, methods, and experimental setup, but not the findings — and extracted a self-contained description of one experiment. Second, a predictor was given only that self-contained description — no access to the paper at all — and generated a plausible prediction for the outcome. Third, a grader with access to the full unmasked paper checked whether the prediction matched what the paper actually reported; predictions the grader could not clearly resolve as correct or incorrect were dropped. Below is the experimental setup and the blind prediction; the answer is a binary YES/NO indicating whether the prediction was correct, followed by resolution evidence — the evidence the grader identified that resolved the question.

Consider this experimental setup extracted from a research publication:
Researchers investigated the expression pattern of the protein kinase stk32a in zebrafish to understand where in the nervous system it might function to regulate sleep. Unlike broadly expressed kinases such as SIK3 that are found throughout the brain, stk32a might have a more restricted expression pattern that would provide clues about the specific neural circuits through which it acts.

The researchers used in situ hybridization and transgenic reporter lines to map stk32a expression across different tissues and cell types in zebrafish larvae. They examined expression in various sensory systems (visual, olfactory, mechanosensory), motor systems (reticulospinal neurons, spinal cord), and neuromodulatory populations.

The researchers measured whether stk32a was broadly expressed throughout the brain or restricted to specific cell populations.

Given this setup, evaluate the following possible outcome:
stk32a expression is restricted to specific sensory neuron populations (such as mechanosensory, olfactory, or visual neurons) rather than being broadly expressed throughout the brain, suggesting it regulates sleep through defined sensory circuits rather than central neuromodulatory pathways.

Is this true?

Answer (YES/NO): NO